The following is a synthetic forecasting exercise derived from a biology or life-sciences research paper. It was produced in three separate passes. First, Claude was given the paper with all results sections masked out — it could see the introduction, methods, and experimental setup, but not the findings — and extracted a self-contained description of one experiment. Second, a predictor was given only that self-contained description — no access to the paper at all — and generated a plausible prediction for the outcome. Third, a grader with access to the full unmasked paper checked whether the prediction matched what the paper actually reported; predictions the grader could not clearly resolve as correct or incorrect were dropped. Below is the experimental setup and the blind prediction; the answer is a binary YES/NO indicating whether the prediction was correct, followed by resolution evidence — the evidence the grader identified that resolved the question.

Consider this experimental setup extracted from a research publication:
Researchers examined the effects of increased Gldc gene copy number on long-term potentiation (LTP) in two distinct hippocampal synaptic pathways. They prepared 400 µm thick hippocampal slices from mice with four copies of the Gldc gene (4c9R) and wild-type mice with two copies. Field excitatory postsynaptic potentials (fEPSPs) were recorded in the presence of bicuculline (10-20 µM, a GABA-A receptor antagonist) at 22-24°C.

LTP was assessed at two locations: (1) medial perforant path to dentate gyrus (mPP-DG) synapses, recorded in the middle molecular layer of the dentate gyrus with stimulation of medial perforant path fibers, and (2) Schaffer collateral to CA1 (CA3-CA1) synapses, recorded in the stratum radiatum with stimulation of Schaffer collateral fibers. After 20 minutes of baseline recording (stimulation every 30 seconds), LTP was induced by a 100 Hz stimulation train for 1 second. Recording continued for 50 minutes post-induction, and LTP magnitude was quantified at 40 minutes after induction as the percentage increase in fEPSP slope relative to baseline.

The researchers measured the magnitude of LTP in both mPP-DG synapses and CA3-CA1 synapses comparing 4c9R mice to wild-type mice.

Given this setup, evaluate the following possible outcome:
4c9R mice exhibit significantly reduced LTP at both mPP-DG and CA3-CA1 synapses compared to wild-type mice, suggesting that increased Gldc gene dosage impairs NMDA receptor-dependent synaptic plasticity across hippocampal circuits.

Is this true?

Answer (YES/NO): NO